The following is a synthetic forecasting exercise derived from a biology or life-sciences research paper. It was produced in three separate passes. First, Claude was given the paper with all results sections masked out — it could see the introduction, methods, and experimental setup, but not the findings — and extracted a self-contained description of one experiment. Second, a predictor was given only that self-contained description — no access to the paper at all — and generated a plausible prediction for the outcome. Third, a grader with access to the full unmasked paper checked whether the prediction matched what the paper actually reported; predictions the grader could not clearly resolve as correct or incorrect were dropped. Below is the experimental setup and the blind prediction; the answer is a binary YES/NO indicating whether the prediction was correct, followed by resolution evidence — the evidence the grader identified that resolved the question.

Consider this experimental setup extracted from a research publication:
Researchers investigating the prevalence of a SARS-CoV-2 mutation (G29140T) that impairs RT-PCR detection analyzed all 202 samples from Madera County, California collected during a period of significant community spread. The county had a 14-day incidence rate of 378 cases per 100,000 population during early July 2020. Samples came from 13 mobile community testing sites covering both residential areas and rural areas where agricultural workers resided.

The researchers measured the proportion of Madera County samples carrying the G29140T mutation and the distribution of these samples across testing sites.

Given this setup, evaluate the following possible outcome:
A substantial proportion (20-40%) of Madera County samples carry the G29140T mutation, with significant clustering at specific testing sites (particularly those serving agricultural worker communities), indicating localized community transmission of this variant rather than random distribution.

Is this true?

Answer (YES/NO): NO